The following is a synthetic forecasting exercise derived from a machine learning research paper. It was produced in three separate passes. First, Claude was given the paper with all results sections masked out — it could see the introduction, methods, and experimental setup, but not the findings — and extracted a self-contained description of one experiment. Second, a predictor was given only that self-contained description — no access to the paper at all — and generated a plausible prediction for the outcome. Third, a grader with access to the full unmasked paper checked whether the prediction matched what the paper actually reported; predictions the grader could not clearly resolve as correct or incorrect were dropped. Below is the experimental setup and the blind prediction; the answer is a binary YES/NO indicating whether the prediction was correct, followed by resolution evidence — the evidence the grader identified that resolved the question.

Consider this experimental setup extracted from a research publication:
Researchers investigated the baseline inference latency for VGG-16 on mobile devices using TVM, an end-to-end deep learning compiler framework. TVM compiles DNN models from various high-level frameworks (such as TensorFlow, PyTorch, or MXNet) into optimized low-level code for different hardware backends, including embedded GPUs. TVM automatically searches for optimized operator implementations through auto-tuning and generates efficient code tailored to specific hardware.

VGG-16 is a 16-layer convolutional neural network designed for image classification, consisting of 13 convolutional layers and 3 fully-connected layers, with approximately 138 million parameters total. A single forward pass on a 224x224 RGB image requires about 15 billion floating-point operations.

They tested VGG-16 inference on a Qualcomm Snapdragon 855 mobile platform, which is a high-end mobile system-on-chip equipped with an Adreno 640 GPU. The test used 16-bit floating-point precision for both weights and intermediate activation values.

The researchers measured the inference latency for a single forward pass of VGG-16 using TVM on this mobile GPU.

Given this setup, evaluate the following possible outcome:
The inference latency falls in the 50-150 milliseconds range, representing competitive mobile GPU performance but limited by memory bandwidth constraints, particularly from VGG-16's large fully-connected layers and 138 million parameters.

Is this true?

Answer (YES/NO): NO